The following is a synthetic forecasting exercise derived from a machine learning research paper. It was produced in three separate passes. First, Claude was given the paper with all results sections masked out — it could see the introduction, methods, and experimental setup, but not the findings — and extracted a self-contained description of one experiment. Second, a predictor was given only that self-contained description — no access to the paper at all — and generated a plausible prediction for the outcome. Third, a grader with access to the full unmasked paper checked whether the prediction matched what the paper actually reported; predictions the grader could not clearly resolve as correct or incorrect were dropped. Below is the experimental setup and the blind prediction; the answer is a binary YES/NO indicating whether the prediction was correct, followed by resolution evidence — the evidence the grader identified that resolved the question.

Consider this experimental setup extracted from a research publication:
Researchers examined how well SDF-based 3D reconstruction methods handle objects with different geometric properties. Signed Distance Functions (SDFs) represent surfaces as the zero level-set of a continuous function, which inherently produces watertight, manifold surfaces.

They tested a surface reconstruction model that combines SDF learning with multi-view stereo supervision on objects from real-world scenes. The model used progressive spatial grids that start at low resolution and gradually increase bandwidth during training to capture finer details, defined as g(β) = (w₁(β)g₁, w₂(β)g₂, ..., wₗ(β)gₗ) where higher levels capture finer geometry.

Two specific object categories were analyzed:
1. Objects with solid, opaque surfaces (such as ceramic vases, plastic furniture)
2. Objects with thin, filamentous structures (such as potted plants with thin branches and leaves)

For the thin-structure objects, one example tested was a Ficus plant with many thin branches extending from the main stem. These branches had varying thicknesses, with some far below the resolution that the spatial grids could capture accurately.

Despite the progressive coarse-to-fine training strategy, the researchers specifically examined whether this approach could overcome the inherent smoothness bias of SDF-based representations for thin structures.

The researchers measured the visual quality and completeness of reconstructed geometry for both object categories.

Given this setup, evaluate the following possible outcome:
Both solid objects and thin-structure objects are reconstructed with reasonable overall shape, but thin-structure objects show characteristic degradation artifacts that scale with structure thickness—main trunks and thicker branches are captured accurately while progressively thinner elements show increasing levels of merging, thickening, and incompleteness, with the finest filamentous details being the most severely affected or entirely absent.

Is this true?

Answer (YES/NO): NO